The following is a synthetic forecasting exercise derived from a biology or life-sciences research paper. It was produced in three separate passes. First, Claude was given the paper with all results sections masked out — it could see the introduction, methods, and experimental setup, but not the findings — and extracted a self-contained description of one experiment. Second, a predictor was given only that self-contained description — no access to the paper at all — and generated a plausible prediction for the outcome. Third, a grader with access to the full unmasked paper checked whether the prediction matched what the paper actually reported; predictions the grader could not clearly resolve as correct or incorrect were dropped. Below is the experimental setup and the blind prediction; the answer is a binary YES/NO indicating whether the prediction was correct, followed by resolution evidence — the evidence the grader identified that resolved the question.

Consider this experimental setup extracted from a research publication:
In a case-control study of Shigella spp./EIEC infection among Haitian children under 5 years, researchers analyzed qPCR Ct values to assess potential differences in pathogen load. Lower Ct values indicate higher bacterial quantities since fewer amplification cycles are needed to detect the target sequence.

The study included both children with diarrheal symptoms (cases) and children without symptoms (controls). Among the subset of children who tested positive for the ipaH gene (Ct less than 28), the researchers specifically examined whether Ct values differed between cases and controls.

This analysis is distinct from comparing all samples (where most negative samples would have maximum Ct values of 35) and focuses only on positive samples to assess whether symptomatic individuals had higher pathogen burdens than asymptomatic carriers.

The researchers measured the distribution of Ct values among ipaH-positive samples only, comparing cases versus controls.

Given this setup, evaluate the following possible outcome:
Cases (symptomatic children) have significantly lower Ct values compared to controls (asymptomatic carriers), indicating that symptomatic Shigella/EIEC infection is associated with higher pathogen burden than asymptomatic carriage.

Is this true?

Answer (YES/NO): NO